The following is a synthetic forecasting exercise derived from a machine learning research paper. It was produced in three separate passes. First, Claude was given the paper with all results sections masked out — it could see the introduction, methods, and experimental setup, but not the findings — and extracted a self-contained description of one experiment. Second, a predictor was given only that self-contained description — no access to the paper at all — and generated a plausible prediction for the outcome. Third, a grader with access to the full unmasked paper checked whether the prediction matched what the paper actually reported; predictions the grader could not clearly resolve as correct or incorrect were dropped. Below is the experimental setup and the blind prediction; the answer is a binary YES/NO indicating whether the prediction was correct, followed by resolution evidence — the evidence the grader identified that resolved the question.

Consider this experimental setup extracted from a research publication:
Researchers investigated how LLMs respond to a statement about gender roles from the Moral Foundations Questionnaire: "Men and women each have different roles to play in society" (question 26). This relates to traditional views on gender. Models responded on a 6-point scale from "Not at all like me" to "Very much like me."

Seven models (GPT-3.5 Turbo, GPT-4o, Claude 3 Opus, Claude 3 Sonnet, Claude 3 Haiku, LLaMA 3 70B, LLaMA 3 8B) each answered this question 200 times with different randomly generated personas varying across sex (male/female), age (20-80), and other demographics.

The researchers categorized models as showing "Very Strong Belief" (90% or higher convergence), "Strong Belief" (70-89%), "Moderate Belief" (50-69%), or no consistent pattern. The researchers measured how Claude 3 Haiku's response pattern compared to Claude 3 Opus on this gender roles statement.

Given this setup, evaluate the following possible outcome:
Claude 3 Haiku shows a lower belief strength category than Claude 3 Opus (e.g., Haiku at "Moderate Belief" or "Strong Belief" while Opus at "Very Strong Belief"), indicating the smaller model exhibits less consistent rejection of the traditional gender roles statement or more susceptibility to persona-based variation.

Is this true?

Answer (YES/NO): NO